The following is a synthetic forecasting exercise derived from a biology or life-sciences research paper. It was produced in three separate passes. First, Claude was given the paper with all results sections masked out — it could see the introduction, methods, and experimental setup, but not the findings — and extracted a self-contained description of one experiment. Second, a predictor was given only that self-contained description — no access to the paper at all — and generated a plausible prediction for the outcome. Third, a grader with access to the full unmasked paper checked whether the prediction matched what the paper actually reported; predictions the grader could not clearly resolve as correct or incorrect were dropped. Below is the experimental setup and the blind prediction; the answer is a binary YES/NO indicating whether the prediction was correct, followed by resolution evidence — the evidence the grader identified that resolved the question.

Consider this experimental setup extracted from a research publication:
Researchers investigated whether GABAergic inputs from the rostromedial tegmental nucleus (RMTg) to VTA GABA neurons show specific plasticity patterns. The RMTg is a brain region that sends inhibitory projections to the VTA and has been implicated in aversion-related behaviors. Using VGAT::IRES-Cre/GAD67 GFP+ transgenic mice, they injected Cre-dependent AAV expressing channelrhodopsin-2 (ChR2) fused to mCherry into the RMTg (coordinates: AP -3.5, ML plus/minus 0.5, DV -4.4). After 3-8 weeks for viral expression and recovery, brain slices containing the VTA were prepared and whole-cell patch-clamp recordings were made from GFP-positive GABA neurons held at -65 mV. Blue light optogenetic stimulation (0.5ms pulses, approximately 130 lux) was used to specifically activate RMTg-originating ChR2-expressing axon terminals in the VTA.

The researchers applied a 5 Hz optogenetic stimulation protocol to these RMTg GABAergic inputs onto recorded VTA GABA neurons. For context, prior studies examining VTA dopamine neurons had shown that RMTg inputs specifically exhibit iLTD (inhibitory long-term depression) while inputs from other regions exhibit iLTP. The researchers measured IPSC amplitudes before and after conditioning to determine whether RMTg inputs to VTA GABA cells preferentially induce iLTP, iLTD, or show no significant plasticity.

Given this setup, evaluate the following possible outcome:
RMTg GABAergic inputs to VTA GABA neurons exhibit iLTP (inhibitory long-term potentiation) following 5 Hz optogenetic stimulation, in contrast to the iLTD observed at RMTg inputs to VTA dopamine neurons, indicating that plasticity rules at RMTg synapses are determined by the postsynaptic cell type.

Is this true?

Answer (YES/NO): YES